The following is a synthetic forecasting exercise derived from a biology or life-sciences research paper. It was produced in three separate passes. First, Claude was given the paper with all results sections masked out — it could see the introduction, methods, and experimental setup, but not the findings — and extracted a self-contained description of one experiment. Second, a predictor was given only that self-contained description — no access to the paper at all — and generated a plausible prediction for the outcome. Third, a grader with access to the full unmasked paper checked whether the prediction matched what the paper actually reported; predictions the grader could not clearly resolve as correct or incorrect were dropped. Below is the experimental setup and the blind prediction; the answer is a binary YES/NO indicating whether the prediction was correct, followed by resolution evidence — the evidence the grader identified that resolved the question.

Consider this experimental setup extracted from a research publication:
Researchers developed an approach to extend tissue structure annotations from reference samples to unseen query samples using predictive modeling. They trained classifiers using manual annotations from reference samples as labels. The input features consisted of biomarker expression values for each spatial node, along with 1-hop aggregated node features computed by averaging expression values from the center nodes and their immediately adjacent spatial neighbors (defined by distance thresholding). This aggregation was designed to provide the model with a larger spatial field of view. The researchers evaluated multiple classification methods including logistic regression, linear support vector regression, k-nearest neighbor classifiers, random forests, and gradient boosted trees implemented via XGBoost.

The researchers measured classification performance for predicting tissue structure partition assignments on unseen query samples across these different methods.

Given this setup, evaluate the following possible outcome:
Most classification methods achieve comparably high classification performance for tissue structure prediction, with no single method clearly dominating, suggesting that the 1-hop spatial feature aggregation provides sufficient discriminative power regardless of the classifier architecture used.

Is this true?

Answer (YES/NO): NO